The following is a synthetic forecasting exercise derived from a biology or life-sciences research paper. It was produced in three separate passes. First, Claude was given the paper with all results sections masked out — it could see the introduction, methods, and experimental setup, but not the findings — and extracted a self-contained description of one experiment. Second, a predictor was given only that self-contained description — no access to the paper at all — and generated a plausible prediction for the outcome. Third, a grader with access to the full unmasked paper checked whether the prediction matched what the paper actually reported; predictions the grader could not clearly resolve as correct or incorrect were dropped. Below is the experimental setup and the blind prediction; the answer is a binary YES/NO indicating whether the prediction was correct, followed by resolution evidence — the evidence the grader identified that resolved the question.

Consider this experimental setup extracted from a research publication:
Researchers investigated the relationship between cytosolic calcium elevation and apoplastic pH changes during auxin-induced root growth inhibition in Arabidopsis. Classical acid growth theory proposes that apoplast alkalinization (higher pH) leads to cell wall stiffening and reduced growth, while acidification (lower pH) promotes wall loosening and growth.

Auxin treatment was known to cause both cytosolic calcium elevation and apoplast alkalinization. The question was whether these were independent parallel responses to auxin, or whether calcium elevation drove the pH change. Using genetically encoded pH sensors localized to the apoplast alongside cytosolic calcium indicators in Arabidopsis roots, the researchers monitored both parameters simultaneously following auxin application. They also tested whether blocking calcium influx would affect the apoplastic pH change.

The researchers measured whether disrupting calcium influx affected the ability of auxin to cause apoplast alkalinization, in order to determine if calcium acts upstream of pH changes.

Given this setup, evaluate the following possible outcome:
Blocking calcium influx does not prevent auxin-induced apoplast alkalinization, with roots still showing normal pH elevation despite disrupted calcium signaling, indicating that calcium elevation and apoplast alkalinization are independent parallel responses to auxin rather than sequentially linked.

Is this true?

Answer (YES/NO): NO